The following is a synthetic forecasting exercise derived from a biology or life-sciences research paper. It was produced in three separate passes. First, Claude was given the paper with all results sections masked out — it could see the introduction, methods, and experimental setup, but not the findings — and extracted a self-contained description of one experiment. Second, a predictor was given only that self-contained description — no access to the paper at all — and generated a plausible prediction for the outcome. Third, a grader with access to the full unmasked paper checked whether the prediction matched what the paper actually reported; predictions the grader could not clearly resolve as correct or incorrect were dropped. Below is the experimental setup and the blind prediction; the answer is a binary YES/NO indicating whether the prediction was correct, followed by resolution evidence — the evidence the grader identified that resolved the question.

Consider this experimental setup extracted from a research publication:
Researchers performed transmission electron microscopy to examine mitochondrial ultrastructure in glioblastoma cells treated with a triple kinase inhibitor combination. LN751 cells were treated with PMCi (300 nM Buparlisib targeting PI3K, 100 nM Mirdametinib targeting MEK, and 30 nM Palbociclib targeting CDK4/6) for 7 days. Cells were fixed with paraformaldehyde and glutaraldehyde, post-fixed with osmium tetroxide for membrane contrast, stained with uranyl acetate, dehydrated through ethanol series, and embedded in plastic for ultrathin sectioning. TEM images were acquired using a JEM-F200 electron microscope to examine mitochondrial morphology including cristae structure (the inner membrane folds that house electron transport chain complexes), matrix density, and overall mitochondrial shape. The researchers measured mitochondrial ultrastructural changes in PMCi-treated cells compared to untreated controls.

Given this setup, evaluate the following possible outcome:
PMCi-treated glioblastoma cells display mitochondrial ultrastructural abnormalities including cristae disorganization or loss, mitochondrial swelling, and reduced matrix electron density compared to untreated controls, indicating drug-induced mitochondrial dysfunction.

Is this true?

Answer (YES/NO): NO